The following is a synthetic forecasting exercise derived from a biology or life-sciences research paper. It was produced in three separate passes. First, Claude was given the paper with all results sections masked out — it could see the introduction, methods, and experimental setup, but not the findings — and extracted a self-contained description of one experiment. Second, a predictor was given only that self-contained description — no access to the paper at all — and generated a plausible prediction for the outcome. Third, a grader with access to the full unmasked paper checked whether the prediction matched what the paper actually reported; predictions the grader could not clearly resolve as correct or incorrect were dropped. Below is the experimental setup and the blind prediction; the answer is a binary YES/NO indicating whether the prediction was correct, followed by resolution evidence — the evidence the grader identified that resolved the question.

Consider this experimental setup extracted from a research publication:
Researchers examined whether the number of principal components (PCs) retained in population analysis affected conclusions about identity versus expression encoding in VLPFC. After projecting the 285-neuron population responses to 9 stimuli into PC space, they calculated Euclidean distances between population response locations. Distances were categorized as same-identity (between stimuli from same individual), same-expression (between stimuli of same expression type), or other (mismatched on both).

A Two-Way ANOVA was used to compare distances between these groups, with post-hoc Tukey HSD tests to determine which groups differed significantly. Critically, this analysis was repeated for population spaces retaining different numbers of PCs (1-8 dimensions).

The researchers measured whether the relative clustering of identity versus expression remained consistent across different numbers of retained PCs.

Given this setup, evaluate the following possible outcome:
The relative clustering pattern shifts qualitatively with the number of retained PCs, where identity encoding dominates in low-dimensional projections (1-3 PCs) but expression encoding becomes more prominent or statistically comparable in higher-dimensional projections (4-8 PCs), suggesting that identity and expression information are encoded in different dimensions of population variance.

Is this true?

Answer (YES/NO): NO